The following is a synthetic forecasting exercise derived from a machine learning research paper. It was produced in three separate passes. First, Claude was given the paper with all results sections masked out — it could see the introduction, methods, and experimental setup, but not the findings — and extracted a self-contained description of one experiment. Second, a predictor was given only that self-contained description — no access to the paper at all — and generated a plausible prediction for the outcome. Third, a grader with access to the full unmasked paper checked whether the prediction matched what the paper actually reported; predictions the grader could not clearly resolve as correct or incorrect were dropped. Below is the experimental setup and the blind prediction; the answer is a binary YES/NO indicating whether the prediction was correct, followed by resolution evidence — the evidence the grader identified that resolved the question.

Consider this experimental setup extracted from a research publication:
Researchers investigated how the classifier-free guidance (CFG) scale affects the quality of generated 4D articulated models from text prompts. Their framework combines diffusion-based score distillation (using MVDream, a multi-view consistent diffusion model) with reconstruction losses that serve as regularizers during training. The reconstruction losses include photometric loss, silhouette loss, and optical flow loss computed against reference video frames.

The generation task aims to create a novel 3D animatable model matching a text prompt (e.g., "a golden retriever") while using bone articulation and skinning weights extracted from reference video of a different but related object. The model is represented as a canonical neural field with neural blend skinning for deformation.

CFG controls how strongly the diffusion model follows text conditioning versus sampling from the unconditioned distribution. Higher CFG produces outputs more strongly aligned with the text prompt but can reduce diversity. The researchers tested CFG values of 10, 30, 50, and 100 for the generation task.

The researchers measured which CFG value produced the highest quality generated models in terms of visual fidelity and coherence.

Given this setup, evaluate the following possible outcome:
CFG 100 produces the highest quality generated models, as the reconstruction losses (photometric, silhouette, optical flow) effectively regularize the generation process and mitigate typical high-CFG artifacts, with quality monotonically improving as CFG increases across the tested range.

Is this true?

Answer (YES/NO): NO